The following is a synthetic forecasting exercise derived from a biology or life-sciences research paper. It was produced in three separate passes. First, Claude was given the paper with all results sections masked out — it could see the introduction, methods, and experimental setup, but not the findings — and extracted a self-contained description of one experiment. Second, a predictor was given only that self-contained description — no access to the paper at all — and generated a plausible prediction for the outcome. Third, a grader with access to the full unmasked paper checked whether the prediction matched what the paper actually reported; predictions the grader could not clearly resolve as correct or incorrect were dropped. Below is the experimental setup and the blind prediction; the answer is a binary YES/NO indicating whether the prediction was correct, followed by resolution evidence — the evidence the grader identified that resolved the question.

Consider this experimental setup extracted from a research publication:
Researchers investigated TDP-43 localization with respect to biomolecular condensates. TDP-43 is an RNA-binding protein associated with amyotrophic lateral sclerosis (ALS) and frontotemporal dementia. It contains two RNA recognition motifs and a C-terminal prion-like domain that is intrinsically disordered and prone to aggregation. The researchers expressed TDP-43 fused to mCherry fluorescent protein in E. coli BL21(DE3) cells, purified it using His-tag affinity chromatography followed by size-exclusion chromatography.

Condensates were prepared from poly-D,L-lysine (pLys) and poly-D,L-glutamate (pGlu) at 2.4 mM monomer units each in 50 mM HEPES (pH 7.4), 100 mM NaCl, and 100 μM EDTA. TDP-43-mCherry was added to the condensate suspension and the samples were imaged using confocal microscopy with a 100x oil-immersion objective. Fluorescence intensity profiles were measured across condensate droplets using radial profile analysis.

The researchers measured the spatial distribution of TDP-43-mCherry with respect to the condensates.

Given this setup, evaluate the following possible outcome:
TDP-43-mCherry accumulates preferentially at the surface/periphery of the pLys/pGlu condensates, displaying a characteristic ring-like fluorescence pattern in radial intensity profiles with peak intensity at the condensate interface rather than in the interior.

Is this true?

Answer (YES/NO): YES